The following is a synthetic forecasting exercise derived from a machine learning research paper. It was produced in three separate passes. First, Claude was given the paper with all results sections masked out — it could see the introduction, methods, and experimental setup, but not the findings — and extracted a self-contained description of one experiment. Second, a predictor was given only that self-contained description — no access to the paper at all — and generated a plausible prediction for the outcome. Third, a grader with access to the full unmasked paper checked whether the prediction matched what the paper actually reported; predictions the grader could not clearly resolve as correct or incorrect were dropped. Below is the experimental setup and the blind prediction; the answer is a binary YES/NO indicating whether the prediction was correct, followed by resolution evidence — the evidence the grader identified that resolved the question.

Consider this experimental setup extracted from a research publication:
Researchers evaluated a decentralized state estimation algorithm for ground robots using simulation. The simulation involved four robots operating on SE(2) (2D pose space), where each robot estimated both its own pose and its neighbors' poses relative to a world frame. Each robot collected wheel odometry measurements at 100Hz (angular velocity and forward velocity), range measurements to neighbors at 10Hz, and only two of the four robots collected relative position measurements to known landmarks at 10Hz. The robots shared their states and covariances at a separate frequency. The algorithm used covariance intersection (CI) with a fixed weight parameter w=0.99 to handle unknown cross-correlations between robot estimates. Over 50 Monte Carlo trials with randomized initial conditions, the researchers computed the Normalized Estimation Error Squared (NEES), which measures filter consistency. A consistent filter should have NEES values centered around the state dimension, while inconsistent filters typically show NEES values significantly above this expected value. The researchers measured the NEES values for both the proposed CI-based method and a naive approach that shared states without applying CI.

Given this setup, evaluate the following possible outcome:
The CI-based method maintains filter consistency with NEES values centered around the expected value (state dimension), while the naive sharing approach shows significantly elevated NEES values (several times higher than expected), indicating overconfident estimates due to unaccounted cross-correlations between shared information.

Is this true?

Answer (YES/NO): YES